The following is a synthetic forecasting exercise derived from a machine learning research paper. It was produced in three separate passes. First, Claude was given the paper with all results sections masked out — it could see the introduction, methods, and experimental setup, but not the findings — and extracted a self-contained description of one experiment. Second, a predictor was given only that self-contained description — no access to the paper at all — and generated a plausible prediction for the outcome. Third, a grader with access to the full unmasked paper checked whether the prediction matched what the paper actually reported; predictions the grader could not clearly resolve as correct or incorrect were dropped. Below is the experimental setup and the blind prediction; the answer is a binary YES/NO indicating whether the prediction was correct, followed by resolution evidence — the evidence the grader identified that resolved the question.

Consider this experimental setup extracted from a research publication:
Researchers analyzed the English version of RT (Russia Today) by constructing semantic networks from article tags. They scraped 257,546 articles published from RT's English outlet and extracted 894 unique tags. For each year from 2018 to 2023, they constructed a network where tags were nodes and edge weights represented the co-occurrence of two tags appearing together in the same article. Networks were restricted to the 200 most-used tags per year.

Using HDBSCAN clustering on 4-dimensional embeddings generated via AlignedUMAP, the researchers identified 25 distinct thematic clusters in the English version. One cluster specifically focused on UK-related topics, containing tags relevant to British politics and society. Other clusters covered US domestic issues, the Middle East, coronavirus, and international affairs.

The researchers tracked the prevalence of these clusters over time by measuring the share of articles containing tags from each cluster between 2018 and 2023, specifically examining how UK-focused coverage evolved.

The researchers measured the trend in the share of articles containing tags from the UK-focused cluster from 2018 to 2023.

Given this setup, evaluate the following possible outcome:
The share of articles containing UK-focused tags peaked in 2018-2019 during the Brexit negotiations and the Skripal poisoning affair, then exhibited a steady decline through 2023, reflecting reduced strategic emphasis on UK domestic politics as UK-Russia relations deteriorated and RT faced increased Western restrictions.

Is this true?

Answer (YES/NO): NO